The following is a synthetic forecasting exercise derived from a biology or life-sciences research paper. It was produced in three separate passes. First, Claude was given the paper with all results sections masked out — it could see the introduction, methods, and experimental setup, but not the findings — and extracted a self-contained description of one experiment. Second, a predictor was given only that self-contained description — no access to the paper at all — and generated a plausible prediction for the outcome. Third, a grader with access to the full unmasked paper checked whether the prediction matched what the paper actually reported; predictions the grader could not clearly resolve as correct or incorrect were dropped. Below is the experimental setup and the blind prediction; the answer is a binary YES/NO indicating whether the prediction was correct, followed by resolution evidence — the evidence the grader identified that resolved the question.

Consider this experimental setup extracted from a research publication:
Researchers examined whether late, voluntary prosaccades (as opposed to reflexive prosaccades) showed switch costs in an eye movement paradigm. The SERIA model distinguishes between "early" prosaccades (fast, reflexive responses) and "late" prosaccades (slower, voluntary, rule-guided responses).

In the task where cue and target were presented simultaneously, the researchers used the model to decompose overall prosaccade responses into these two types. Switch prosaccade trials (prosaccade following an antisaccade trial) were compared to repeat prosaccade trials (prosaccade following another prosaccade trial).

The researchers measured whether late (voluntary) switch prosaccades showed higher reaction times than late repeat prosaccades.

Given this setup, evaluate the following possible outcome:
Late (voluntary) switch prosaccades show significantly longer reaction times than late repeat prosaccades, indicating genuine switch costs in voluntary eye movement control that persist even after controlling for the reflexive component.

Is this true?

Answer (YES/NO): YES